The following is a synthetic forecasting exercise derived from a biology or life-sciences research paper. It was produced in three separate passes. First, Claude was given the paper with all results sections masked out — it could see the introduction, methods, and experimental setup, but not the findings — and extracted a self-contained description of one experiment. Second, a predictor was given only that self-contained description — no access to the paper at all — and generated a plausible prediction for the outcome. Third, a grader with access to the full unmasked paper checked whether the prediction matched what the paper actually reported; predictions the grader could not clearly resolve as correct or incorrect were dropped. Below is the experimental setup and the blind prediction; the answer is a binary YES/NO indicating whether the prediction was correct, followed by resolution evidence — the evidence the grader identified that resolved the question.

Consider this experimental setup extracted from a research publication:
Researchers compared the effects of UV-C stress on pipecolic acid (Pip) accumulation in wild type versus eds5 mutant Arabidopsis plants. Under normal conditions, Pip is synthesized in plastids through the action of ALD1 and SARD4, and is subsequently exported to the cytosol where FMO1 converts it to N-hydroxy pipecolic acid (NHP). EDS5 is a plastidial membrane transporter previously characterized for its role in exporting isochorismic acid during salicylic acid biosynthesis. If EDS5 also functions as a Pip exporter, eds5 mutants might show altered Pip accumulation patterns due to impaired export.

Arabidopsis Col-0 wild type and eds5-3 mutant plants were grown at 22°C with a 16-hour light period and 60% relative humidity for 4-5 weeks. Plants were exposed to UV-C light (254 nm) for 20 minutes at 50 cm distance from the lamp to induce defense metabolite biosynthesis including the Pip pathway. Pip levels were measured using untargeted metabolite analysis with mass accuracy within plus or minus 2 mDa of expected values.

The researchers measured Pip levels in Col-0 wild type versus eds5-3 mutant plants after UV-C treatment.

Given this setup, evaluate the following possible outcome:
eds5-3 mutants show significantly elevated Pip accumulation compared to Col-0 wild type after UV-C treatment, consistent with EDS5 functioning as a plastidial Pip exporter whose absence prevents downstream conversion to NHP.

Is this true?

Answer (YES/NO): NO